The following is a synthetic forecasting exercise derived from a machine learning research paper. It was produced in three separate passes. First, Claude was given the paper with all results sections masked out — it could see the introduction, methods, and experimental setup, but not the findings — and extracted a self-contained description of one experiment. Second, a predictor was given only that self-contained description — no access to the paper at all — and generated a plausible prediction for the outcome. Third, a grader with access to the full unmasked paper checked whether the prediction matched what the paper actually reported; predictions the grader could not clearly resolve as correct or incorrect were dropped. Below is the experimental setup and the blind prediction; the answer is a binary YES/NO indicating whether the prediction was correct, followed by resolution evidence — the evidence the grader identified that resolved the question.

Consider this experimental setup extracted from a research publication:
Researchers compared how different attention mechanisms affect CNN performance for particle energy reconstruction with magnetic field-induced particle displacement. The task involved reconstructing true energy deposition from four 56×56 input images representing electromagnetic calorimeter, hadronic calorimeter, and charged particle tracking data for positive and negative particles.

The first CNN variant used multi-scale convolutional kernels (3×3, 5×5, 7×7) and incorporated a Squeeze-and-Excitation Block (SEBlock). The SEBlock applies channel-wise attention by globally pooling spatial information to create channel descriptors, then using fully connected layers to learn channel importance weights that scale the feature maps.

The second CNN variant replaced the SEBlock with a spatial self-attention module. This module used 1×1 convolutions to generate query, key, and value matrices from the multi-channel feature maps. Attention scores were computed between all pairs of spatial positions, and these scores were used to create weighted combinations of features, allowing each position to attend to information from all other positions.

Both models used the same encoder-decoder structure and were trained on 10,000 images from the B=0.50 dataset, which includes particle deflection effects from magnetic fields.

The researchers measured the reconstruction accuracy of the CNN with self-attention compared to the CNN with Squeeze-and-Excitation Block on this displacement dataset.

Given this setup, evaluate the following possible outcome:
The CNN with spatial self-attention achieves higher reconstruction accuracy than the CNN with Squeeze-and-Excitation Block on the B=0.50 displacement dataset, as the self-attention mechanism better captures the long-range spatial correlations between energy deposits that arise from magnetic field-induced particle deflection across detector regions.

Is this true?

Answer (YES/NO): YES